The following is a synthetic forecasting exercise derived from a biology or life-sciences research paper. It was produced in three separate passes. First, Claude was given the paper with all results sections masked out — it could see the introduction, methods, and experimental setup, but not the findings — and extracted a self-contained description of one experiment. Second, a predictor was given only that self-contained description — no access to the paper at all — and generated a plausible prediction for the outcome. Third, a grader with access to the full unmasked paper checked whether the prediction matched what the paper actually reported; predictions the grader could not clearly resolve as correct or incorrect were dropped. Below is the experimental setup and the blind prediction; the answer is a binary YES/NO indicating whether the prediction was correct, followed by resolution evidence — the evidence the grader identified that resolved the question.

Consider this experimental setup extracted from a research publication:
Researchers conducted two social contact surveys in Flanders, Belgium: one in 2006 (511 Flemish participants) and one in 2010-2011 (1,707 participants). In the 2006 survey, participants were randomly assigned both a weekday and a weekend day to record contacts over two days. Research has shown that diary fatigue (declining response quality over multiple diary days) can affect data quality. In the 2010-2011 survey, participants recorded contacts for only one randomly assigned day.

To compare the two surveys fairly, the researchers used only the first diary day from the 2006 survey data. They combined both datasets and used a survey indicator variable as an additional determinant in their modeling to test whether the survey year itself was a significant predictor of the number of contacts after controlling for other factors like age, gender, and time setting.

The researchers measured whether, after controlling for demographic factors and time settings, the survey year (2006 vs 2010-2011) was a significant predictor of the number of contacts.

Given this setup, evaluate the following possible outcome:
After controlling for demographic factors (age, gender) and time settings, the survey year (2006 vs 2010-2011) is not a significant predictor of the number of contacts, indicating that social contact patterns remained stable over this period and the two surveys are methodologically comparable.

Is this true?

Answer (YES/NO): NO